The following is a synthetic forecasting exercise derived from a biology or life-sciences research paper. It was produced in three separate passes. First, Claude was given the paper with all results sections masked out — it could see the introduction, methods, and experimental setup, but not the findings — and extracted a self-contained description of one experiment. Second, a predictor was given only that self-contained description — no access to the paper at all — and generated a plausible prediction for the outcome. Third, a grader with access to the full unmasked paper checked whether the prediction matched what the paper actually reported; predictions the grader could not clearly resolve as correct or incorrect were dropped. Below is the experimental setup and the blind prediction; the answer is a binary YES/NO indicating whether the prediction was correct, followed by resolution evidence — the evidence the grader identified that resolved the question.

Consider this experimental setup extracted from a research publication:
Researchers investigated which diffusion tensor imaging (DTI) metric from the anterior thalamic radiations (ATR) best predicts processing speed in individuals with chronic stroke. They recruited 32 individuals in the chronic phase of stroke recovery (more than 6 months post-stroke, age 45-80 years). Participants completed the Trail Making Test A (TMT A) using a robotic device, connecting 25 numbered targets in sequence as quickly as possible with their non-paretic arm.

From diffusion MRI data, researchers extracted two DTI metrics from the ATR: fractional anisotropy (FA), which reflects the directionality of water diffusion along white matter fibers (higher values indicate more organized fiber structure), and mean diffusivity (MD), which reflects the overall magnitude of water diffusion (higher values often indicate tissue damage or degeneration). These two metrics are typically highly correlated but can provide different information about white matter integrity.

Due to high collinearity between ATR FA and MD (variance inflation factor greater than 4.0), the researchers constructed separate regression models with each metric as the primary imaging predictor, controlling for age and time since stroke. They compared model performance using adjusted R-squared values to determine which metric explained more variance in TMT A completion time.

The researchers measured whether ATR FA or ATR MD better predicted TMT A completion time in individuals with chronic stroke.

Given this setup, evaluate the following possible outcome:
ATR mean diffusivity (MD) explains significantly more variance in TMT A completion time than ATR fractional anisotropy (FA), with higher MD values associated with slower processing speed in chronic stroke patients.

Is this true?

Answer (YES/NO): YES